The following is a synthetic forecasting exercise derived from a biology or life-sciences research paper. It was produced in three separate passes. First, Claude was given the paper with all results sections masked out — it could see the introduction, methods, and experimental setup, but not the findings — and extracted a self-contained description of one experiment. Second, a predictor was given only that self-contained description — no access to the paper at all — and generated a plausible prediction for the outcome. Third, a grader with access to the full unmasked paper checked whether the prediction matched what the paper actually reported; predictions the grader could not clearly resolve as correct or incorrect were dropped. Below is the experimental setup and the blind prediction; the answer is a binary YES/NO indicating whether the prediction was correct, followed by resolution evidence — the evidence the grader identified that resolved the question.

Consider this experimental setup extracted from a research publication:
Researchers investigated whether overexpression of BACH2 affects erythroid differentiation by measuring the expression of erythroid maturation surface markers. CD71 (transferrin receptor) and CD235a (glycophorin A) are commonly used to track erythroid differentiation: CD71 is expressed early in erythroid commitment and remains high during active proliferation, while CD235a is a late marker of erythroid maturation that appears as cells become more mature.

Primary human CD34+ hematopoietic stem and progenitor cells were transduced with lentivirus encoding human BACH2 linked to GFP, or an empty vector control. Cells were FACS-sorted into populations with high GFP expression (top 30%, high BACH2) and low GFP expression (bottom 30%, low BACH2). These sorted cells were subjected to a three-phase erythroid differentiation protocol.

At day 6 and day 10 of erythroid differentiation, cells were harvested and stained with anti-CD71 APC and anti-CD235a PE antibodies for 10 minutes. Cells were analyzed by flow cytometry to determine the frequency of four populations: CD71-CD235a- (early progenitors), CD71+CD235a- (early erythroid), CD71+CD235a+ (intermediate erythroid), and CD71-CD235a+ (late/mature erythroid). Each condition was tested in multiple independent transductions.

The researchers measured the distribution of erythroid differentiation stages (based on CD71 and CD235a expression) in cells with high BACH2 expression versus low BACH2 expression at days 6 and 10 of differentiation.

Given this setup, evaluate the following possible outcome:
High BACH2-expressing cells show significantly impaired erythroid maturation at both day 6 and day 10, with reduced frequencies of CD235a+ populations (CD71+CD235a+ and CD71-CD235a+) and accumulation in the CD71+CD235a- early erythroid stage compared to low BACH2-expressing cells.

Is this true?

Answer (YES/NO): NO